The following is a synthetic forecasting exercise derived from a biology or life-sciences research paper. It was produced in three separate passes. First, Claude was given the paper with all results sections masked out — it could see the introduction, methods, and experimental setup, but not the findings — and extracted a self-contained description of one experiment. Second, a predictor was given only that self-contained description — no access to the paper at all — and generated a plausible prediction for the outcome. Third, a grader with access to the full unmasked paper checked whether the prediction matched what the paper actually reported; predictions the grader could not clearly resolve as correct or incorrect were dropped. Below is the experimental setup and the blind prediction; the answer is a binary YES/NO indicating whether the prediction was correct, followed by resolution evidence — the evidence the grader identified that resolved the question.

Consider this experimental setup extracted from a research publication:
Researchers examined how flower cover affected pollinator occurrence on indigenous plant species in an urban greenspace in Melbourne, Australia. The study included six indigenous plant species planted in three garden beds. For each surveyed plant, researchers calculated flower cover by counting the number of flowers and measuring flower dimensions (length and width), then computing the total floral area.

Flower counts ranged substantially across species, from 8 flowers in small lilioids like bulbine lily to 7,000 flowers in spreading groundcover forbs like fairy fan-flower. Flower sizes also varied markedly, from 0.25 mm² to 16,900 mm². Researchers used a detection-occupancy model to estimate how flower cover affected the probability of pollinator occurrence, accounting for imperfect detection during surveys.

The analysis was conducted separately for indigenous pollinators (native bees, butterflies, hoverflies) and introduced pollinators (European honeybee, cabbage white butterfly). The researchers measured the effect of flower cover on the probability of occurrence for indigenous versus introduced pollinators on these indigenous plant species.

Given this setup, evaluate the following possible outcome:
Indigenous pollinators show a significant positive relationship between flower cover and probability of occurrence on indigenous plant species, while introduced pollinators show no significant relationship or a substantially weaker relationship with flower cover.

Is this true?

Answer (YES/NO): NO